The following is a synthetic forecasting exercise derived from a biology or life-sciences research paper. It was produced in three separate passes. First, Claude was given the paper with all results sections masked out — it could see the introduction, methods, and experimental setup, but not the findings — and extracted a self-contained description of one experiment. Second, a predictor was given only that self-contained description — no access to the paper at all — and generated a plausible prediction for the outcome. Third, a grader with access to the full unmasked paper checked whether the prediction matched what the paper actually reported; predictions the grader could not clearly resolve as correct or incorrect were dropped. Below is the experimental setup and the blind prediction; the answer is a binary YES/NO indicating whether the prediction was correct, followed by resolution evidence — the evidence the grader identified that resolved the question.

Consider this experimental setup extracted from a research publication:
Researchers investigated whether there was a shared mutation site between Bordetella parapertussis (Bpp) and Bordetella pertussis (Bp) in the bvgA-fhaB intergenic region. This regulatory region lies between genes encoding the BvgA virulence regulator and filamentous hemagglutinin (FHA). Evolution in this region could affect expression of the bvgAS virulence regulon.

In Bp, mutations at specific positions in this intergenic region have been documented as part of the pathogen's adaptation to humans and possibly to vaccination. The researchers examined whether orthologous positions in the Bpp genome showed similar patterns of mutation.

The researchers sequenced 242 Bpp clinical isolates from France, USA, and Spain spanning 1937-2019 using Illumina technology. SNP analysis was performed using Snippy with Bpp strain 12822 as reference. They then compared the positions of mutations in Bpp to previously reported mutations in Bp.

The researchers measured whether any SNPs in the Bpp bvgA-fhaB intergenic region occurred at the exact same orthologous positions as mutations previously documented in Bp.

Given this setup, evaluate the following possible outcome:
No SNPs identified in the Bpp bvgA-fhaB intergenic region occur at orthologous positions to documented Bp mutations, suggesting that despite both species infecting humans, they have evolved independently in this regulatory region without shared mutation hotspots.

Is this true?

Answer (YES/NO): NO